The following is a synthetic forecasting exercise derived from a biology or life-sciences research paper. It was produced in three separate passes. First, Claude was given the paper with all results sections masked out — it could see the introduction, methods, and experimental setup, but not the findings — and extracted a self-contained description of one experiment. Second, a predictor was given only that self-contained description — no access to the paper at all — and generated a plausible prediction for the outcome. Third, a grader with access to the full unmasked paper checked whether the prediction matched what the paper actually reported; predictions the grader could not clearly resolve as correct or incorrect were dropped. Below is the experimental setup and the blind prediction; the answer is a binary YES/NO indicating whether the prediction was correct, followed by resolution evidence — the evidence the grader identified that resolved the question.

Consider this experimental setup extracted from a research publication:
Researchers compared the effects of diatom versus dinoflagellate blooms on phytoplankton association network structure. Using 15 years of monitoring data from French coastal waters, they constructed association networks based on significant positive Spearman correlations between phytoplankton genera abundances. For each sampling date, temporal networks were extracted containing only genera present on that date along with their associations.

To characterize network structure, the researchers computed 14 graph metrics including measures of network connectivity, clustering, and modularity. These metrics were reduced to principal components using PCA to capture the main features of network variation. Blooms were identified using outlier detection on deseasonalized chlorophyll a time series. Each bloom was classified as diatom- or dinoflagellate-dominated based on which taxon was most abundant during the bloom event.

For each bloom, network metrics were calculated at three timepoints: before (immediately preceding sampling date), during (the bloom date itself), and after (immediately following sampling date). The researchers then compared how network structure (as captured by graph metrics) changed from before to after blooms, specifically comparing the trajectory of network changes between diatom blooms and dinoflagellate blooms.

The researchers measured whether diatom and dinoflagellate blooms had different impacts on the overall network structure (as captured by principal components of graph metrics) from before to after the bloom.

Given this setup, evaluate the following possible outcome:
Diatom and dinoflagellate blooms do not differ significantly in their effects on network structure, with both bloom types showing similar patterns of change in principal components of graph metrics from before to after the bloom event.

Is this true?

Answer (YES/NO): NO